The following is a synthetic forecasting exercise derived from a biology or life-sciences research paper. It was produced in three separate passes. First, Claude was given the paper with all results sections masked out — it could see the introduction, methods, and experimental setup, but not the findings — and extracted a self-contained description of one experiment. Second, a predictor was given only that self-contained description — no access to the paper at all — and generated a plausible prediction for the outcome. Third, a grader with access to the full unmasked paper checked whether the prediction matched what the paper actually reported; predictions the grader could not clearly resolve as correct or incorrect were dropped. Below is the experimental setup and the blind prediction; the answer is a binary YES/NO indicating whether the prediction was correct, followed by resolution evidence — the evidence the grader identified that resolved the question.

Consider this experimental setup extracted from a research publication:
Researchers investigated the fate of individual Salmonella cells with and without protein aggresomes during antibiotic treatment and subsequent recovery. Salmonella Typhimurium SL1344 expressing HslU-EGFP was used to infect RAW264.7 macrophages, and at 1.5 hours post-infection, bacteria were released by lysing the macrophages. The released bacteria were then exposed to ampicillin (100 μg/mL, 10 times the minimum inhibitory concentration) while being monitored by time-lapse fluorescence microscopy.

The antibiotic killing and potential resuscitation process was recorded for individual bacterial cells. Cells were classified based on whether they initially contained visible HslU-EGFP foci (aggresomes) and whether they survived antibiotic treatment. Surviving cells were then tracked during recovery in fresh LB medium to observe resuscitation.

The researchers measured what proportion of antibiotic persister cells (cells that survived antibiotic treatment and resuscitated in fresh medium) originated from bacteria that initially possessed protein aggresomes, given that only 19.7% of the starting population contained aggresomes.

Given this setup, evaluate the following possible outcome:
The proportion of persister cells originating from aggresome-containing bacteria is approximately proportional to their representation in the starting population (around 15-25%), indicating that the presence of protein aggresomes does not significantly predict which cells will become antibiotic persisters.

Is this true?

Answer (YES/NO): NO